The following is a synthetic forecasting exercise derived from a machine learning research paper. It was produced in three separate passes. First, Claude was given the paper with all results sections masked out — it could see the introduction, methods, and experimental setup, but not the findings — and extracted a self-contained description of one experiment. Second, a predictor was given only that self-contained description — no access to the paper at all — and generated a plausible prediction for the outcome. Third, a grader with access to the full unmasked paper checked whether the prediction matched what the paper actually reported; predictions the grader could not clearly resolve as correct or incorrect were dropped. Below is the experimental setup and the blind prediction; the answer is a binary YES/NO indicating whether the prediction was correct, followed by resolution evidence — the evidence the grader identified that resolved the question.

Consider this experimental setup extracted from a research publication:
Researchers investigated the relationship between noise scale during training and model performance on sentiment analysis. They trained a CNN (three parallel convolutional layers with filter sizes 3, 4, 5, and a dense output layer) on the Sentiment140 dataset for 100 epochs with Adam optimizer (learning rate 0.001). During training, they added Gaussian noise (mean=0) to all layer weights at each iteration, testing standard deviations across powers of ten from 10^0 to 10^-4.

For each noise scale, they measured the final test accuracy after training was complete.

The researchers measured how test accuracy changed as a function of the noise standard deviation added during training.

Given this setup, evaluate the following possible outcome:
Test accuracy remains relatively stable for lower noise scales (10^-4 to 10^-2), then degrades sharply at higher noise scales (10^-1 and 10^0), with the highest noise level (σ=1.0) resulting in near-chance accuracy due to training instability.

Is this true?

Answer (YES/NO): NO